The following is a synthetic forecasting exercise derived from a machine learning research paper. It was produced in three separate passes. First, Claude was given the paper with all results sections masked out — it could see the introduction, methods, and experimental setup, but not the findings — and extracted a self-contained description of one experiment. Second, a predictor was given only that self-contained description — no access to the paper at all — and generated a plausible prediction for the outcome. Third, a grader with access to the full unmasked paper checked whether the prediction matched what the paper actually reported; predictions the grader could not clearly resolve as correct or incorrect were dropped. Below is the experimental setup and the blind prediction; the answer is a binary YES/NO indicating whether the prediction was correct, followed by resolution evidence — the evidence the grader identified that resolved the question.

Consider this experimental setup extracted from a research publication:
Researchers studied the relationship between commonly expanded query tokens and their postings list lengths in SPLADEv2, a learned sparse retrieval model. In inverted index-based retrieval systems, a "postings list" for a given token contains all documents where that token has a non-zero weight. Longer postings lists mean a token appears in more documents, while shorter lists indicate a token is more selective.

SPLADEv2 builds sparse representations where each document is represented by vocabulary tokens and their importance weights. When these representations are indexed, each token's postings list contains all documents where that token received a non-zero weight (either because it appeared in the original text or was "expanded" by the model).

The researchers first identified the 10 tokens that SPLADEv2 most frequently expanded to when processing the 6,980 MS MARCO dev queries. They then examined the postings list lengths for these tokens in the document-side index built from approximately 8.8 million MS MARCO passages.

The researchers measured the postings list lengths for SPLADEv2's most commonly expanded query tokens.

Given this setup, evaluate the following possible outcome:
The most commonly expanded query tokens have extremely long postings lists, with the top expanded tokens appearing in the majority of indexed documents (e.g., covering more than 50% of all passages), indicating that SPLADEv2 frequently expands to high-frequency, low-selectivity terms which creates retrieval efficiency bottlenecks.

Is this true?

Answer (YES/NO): NO